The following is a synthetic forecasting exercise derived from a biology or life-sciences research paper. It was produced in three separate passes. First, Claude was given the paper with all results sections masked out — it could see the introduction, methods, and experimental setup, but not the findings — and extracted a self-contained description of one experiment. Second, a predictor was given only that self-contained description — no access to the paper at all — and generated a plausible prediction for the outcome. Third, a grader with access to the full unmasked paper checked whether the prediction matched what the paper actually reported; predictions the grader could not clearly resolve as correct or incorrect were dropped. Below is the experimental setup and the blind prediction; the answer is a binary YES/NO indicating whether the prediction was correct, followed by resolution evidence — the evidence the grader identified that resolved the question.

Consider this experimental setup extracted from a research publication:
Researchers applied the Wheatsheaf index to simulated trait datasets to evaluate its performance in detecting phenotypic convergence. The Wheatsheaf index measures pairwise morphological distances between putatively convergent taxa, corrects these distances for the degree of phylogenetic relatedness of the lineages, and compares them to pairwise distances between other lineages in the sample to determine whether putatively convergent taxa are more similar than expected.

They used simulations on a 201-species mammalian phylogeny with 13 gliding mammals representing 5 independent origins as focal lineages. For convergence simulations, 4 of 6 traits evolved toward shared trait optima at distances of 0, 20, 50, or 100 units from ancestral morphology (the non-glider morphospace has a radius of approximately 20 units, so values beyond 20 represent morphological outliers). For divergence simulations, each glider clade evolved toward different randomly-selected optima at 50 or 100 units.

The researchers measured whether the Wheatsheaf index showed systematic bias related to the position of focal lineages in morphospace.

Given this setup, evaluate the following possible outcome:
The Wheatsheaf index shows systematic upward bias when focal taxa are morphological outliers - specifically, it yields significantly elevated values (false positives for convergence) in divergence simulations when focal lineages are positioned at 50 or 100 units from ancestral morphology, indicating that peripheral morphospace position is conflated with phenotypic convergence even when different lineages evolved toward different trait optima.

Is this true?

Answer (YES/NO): NO